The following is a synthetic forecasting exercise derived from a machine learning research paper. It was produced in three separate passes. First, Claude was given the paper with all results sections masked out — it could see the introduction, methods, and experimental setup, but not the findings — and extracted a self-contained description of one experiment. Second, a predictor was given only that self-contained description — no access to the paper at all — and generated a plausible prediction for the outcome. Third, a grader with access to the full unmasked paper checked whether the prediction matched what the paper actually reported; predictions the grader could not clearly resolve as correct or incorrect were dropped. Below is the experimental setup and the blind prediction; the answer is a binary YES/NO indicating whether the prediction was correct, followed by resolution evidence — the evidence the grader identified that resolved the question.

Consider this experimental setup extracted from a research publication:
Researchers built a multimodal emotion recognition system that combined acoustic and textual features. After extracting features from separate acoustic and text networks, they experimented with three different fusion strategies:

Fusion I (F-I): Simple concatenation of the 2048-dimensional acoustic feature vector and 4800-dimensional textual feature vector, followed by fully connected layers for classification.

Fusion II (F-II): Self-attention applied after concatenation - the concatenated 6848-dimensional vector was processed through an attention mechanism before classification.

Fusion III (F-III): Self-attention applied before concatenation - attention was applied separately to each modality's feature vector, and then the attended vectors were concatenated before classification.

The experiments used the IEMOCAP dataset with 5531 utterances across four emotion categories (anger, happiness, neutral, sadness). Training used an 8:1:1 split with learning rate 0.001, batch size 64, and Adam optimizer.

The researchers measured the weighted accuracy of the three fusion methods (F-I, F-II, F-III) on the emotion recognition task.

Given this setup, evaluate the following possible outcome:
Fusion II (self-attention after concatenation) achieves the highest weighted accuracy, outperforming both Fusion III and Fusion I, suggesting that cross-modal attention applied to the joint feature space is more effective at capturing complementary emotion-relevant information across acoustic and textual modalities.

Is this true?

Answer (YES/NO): NO